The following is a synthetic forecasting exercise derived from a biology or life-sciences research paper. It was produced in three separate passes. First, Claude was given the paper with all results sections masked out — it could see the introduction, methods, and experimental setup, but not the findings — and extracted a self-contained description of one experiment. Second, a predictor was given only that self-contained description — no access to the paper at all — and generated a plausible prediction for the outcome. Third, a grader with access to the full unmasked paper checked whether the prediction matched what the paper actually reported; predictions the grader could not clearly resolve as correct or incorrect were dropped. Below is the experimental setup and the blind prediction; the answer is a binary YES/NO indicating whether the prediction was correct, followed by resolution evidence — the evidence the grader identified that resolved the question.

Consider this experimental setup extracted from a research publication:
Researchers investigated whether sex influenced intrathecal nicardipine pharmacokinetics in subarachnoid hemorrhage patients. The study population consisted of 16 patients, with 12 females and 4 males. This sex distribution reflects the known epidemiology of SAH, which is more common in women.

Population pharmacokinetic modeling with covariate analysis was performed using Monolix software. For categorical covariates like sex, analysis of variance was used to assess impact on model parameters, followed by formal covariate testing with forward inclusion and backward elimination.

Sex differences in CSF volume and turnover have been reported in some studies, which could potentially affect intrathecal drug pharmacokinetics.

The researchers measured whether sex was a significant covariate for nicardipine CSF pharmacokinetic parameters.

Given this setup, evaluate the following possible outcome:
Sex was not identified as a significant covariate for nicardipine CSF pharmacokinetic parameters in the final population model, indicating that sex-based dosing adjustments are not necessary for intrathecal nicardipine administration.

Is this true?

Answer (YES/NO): YES